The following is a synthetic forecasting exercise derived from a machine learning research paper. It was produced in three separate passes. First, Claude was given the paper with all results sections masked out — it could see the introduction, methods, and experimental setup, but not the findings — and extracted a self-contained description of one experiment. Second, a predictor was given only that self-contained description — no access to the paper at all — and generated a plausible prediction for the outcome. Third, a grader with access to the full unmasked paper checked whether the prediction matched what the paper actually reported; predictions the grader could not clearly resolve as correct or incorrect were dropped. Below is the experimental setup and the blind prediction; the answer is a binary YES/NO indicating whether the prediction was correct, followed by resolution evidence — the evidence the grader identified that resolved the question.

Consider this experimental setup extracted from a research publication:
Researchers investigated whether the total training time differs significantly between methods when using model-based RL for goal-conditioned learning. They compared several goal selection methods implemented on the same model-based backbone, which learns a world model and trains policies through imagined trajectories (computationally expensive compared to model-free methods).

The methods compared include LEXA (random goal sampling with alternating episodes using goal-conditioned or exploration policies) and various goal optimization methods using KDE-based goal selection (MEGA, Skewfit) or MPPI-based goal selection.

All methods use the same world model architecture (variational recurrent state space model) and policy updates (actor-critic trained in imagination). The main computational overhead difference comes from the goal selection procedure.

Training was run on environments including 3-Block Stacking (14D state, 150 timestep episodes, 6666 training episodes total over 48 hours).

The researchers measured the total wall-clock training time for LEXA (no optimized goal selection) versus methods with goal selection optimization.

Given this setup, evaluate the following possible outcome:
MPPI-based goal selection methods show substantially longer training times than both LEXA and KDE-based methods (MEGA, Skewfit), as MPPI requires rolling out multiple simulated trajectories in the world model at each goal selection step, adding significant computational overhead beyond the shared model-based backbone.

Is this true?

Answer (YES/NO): NO